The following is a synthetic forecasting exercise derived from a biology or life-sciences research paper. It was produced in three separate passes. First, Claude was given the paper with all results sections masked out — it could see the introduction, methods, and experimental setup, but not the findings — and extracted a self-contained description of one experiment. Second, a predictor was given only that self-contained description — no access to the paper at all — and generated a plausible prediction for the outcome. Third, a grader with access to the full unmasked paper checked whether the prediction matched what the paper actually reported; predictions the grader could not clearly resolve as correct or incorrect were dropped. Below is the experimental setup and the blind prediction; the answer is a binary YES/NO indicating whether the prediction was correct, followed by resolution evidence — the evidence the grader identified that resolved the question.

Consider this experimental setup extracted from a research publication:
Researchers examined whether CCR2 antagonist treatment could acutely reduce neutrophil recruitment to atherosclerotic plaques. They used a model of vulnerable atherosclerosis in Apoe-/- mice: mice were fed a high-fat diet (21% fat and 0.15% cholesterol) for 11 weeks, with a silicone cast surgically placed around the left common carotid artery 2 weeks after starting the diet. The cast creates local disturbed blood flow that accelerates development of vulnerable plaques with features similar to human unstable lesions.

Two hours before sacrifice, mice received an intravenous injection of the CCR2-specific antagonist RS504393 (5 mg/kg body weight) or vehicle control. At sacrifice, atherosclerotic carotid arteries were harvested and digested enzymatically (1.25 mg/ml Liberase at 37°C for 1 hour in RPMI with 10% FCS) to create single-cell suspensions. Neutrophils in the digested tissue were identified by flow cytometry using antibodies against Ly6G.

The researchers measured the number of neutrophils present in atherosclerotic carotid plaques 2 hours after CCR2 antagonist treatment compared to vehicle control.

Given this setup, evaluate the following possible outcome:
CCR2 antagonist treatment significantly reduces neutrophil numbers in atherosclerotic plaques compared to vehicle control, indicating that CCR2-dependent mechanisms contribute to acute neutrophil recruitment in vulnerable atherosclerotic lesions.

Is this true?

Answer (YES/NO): YES